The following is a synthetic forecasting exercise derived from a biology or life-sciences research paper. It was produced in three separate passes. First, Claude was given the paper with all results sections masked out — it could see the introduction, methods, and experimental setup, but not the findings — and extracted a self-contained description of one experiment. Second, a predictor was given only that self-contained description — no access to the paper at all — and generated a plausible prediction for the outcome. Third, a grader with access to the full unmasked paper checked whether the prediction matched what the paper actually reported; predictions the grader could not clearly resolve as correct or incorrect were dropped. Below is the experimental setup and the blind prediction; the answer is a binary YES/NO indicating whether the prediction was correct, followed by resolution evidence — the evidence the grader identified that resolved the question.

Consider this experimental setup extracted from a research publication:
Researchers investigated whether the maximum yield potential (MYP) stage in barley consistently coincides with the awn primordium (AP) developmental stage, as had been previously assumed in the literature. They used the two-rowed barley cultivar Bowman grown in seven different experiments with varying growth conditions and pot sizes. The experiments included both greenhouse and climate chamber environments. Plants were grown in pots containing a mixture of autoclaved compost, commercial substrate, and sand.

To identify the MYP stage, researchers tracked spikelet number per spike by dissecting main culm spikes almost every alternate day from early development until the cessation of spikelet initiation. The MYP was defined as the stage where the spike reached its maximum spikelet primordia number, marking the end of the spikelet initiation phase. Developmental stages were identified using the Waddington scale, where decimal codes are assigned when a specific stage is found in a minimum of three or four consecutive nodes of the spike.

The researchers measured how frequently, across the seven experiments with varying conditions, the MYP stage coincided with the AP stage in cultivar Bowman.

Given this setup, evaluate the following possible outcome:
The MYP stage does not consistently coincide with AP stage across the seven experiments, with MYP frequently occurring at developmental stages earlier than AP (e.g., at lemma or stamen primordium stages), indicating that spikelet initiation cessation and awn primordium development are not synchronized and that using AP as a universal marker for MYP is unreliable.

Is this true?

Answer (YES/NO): NO